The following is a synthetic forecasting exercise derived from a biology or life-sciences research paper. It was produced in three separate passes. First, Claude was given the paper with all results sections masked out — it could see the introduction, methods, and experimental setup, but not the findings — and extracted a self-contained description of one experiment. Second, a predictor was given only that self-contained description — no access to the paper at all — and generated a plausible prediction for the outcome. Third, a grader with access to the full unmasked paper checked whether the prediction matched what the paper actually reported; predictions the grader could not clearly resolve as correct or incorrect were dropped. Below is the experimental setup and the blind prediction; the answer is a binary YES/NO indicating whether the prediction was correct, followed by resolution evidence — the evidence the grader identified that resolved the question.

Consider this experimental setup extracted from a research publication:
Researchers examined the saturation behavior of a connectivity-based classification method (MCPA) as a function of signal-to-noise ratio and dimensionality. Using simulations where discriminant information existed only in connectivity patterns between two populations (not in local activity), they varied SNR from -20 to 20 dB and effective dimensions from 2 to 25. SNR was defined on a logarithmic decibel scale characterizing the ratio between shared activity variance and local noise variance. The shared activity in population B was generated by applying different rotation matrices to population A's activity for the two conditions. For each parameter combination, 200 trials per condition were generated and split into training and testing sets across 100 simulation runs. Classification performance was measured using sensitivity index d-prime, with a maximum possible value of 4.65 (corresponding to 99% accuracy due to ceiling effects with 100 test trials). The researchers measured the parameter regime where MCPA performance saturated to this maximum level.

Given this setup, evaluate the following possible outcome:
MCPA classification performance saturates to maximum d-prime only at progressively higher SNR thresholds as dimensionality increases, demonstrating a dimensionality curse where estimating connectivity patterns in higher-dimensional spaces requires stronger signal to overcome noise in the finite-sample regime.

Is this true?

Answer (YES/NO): NO